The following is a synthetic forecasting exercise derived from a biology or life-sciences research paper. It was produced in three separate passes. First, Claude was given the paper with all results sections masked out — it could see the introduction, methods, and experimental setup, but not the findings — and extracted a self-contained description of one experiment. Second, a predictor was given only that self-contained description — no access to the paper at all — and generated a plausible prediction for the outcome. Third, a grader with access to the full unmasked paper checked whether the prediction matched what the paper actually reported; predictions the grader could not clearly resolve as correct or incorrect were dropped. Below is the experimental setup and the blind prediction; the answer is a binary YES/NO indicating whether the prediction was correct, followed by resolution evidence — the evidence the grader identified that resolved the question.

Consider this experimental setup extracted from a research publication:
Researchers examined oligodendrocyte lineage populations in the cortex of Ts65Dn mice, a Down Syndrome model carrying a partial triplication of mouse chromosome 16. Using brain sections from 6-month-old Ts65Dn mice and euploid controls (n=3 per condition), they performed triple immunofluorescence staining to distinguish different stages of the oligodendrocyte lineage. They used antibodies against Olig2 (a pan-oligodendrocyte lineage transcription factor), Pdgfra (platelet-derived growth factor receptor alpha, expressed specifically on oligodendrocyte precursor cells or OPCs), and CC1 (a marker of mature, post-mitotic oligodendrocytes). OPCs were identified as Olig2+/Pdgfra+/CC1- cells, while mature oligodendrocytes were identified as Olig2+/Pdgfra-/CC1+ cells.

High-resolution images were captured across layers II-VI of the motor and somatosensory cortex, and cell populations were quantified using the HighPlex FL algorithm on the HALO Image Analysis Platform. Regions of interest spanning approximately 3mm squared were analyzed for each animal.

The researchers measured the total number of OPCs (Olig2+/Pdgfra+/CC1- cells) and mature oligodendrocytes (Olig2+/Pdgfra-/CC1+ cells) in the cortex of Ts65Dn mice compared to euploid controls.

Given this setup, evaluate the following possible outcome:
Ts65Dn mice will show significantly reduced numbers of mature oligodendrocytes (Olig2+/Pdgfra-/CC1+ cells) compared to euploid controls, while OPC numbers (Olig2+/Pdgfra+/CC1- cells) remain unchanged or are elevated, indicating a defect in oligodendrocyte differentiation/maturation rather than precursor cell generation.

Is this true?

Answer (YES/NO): NO